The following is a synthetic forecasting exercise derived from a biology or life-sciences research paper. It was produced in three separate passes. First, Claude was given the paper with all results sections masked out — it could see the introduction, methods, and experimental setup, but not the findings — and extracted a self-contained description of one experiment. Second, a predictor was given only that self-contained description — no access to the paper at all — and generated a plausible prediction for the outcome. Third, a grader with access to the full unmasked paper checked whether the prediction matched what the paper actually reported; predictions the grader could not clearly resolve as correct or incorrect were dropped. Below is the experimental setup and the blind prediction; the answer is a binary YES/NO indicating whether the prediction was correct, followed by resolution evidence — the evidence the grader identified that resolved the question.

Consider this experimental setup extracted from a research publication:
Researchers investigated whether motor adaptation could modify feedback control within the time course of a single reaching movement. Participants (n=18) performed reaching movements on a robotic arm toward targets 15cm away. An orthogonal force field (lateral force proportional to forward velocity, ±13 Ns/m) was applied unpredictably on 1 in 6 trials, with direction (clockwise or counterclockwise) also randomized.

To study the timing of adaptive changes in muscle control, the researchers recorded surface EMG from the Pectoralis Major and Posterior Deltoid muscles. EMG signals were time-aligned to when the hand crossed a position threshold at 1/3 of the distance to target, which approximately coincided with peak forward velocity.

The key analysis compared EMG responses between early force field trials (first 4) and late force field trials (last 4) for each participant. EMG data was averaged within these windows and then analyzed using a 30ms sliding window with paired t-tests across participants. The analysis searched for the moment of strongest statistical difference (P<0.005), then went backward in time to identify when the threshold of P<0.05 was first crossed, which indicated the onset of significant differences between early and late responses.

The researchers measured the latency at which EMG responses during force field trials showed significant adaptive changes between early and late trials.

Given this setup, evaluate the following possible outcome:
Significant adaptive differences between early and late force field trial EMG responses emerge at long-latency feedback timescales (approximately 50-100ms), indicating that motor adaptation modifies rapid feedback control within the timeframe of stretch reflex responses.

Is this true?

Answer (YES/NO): NO